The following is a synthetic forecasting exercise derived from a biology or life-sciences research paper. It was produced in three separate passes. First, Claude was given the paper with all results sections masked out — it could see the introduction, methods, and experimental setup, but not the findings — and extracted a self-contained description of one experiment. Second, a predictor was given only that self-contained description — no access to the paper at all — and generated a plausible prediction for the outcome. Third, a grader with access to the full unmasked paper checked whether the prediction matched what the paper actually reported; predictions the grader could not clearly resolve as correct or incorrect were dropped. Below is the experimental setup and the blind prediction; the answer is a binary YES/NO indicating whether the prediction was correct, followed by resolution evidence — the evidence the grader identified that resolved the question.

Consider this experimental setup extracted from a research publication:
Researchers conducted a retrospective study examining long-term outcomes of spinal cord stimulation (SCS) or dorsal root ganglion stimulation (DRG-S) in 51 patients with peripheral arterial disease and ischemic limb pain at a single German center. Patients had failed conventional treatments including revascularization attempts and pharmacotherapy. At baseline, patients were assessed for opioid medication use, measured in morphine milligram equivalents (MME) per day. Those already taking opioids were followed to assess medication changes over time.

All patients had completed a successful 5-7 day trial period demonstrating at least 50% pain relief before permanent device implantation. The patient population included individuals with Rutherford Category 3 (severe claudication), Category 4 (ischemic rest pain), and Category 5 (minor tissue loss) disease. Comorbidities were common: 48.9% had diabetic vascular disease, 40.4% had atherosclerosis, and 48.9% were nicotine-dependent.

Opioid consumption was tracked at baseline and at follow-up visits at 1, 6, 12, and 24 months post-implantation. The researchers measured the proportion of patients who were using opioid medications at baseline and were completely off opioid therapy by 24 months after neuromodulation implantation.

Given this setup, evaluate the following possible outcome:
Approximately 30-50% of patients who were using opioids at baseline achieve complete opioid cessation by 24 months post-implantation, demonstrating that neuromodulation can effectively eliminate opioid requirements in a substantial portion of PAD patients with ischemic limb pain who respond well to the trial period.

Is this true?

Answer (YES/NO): NO